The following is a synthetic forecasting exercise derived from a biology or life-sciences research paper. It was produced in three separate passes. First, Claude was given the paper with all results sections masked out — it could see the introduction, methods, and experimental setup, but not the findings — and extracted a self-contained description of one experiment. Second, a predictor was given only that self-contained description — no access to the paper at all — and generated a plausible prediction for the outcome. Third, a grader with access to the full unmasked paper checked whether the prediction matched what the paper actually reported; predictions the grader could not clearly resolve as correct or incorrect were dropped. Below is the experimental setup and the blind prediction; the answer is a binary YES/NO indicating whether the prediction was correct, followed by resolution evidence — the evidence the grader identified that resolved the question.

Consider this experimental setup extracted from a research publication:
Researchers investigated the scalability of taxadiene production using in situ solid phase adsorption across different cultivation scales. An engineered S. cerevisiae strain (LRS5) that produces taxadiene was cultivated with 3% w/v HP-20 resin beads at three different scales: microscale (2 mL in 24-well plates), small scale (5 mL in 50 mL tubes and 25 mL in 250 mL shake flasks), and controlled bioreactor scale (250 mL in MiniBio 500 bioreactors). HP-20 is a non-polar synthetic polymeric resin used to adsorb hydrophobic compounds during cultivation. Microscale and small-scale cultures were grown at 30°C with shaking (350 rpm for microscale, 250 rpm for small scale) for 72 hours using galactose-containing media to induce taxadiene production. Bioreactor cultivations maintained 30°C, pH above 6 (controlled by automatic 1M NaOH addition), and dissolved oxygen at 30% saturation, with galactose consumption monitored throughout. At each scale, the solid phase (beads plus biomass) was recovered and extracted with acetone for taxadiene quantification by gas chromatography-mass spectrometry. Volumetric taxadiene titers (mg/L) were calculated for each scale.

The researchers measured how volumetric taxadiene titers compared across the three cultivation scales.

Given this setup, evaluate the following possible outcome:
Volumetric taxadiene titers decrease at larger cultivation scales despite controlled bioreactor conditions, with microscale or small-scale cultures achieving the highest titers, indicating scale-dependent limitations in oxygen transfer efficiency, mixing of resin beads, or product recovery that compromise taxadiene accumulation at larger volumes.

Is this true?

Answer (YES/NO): NO